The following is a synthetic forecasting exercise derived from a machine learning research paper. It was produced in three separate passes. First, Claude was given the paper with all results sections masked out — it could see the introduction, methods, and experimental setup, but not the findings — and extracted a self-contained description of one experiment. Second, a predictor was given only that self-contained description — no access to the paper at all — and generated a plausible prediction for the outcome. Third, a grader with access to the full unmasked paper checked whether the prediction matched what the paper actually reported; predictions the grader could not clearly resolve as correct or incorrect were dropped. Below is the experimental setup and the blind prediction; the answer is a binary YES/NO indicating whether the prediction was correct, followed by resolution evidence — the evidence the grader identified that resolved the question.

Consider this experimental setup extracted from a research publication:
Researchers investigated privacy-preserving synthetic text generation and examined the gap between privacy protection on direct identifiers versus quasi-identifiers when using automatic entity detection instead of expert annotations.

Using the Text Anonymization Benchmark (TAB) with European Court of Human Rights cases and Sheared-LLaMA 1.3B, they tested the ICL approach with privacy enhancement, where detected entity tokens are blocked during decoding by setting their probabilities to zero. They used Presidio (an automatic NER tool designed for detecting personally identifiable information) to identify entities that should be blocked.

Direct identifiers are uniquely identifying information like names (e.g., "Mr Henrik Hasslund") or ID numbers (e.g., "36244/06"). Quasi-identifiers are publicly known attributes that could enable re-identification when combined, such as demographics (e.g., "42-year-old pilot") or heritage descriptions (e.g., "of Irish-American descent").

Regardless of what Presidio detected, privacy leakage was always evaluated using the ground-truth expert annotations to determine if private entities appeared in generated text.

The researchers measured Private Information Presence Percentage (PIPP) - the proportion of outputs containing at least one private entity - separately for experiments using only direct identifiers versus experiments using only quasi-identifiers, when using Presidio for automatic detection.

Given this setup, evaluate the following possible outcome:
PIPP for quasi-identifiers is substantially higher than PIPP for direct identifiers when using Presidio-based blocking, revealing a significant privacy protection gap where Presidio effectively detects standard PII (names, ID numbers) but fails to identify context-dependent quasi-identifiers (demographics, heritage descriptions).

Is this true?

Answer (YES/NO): YES